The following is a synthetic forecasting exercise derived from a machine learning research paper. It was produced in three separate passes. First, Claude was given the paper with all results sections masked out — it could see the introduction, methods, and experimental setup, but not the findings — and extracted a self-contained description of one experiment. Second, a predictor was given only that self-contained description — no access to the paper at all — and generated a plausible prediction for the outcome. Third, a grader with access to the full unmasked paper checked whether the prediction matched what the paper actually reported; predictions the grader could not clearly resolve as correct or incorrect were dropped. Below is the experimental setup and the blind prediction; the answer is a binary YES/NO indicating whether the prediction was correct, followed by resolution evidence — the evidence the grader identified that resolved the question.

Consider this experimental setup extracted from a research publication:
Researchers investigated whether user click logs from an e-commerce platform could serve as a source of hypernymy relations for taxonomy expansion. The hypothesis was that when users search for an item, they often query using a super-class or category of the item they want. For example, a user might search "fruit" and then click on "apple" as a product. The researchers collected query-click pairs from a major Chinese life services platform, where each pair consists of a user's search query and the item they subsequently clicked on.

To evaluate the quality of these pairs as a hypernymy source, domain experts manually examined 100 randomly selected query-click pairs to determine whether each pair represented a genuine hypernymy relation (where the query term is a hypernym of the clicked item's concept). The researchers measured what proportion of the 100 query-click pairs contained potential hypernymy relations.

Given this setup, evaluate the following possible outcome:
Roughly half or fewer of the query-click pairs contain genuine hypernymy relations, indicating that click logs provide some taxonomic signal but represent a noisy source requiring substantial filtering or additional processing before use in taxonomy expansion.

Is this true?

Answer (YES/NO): NO